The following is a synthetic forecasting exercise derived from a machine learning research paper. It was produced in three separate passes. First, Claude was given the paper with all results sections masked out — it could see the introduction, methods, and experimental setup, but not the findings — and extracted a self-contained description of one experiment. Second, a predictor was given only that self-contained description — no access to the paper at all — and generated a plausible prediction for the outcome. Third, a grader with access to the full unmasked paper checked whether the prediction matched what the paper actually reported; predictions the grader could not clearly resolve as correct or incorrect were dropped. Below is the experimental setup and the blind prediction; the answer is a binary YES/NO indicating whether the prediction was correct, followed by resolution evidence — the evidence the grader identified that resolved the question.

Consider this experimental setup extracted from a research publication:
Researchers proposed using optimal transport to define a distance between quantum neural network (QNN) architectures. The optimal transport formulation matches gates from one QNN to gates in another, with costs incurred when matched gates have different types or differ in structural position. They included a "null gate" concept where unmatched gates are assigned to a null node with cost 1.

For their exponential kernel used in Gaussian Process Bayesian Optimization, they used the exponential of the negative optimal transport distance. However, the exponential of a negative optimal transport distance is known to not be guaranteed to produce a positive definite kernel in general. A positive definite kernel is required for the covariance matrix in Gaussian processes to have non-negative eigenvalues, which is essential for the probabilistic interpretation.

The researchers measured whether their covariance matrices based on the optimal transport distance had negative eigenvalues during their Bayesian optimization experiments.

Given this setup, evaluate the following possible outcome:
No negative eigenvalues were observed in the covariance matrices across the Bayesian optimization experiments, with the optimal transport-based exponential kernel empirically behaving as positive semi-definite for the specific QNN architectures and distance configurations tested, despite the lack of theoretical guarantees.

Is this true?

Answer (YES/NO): NO